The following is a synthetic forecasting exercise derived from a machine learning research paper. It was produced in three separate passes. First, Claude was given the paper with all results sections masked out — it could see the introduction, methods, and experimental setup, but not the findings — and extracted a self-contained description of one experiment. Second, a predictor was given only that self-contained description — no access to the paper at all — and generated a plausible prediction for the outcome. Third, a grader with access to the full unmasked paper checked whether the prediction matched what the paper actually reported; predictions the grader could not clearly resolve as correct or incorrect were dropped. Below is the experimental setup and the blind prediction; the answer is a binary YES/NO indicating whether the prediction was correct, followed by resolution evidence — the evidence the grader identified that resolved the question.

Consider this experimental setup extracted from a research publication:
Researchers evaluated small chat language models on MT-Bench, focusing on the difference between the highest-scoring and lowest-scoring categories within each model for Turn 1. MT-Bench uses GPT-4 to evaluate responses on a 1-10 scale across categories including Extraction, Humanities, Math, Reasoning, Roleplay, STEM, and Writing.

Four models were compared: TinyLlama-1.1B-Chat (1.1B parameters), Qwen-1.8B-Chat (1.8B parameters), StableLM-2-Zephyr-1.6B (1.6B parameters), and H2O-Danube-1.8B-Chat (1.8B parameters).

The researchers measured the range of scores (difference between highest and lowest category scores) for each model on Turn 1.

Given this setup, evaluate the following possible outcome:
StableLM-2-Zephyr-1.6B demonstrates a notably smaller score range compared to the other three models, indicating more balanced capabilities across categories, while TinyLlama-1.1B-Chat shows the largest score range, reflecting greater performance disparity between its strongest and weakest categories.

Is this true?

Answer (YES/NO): YES